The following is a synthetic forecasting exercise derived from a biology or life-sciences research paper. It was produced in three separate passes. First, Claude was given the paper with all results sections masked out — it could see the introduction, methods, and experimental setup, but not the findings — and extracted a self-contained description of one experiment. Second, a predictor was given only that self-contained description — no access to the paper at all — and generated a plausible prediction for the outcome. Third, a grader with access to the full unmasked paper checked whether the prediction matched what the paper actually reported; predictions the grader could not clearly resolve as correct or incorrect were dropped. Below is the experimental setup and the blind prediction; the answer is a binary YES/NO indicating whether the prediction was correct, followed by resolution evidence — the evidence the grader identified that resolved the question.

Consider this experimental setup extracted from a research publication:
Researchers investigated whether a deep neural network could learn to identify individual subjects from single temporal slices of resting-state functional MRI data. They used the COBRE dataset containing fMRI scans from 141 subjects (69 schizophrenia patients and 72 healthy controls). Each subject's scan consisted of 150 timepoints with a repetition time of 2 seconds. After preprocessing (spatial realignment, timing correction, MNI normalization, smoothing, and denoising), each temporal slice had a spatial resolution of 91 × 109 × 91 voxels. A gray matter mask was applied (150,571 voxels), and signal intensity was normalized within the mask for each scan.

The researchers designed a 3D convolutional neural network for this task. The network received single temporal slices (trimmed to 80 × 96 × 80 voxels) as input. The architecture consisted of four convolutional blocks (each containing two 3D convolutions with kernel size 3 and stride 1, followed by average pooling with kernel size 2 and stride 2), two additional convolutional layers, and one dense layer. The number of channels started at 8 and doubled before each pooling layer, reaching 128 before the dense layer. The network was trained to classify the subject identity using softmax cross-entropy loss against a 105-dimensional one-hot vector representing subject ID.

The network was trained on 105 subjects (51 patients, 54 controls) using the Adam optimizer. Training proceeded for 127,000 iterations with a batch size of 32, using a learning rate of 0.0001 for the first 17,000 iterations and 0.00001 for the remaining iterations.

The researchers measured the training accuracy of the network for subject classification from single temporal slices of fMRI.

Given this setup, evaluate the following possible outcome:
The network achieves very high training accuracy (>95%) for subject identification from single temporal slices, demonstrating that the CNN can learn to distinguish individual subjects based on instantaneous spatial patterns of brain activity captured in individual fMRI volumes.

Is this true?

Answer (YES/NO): YES